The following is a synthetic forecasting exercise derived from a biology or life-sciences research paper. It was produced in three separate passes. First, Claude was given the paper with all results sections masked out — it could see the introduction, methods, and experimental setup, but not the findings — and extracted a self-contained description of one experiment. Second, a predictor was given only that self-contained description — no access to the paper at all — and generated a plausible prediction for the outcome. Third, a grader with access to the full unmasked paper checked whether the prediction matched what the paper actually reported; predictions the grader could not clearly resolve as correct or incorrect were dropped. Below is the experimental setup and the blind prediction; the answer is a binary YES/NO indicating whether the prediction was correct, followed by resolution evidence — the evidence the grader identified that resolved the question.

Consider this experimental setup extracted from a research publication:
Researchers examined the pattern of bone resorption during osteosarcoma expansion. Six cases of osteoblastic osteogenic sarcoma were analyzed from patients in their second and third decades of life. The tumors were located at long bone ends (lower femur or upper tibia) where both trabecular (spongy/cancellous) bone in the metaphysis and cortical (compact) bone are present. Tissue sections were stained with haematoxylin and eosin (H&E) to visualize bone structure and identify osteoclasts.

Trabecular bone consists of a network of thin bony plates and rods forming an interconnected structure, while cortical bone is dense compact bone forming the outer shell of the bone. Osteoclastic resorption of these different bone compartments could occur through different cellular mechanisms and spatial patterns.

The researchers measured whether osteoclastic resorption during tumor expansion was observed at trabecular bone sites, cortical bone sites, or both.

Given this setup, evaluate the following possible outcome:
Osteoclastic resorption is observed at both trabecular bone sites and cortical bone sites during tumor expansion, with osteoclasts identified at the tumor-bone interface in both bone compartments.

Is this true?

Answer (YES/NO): YES